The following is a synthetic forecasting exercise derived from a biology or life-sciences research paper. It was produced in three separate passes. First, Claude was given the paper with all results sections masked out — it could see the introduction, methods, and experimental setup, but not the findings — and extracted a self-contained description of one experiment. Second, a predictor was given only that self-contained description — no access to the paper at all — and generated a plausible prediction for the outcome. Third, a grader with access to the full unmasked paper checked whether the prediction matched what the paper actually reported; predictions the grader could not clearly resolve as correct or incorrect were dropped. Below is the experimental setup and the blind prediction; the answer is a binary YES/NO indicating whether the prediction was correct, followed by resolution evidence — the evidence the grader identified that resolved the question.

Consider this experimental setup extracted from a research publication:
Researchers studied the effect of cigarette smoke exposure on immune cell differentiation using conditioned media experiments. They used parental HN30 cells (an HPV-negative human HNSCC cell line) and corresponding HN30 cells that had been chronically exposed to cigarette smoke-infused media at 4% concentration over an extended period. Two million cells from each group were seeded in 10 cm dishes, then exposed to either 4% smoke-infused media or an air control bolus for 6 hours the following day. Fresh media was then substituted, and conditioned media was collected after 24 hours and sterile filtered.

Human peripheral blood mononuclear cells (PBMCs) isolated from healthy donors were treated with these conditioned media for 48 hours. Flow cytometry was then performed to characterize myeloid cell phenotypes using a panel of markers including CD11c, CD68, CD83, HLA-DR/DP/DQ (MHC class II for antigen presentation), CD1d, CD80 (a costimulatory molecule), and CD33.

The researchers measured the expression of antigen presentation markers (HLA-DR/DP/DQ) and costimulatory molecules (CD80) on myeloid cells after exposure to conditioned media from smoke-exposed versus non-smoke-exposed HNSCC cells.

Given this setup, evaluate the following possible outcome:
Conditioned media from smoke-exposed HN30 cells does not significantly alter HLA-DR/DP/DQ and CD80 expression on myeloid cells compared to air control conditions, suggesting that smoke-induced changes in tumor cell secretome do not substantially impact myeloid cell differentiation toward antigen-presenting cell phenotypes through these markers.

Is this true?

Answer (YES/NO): NO